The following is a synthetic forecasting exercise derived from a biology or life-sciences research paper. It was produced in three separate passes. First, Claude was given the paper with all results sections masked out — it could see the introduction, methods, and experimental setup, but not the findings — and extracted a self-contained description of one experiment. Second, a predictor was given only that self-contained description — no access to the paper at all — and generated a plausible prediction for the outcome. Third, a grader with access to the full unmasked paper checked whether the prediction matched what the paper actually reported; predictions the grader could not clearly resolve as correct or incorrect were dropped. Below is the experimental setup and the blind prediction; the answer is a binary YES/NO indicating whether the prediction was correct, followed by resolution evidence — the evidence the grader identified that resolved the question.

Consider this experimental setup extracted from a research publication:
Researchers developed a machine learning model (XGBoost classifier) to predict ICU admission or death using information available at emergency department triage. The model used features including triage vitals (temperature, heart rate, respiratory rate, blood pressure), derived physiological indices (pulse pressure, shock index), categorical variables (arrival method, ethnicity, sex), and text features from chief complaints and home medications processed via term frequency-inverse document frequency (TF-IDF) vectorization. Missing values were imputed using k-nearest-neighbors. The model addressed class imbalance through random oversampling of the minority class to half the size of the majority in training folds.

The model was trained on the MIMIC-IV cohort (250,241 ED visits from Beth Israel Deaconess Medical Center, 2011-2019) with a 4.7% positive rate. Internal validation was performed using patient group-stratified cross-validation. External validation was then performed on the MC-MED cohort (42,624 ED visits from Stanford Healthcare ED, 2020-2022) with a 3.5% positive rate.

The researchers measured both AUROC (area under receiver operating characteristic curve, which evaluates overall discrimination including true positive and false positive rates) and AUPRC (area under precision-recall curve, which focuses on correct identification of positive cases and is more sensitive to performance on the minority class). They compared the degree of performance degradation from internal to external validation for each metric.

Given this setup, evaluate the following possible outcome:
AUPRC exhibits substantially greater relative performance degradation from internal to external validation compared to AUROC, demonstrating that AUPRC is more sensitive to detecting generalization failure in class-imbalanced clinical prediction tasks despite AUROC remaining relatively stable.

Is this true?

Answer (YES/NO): YES